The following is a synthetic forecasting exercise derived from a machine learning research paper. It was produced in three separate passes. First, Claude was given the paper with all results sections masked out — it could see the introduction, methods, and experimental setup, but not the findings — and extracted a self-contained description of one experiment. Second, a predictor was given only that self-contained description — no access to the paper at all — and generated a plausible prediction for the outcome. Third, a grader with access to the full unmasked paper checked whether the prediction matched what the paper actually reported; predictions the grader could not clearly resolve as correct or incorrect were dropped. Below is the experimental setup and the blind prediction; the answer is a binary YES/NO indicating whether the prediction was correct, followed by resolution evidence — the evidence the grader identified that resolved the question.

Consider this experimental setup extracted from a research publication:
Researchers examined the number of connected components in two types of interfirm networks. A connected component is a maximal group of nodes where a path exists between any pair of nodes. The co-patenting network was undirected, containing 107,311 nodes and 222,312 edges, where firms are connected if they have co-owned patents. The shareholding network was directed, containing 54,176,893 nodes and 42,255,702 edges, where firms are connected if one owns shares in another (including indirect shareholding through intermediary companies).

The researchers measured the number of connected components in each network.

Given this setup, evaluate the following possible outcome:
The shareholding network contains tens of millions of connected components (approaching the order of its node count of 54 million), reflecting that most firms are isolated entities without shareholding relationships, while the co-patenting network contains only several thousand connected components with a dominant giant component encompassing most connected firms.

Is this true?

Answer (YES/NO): NO